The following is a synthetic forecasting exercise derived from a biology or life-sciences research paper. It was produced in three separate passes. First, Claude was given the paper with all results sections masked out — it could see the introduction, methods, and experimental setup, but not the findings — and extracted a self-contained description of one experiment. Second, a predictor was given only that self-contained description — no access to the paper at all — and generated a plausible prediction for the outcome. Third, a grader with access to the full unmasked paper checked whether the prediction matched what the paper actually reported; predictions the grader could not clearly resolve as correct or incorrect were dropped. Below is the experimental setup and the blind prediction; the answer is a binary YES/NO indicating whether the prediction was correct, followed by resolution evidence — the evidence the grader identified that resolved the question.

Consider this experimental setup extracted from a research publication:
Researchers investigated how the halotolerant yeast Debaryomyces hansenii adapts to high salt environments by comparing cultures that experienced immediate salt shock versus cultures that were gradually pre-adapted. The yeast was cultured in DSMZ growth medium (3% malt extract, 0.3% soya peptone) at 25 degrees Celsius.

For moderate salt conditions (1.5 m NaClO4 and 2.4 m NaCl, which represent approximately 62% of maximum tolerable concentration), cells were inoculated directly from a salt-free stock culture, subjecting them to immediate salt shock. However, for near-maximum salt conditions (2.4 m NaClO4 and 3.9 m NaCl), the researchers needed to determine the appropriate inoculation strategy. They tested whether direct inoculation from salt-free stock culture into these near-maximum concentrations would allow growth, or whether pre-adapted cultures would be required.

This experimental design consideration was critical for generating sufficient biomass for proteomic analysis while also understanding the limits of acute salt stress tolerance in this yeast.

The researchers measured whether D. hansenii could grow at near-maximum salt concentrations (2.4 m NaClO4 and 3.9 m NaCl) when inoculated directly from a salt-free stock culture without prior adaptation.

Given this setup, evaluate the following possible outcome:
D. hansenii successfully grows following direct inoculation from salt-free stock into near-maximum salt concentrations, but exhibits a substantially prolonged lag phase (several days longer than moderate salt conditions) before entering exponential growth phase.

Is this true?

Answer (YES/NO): NO